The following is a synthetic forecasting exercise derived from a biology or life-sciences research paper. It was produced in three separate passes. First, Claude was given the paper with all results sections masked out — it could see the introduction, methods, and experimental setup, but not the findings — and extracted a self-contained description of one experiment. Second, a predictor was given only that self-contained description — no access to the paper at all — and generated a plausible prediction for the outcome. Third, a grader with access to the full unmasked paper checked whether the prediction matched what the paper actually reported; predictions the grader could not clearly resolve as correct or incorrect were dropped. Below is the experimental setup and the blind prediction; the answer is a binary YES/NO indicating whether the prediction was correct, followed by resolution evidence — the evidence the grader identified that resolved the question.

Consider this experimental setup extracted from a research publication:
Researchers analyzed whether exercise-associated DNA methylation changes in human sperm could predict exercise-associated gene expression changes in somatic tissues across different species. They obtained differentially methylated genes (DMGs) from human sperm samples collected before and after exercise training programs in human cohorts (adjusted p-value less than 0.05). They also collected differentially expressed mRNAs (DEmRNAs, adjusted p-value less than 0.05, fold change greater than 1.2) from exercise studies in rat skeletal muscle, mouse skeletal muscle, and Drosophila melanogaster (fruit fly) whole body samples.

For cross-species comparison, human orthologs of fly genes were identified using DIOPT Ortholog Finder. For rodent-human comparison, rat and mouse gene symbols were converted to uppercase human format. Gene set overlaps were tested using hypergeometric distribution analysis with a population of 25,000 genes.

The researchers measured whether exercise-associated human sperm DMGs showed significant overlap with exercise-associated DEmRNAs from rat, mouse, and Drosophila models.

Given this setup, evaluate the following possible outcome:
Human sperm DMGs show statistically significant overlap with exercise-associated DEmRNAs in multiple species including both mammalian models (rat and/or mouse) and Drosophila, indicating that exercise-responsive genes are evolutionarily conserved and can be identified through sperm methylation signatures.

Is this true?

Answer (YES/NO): YES